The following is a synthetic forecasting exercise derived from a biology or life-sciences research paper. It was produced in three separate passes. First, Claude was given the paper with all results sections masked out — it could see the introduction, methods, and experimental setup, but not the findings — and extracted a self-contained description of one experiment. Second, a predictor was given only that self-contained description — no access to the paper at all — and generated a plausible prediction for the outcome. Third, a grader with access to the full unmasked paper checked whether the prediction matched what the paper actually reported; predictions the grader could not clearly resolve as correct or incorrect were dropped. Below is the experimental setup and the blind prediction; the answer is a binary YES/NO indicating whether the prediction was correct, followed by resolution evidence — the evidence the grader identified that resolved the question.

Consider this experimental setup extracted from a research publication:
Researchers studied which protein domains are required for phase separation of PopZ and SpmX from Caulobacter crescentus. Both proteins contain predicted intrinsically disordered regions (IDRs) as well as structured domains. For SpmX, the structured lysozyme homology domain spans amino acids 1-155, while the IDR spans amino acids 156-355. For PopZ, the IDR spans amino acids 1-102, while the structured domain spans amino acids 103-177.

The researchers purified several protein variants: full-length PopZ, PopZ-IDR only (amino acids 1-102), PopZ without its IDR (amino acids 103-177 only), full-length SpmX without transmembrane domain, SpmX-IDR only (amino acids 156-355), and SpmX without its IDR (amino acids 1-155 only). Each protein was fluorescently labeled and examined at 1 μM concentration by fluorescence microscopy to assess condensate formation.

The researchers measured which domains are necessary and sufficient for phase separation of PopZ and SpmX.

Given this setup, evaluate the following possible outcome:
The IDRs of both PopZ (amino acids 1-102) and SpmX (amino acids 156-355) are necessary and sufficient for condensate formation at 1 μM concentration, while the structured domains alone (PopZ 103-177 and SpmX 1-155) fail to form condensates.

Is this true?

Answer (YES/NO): YES